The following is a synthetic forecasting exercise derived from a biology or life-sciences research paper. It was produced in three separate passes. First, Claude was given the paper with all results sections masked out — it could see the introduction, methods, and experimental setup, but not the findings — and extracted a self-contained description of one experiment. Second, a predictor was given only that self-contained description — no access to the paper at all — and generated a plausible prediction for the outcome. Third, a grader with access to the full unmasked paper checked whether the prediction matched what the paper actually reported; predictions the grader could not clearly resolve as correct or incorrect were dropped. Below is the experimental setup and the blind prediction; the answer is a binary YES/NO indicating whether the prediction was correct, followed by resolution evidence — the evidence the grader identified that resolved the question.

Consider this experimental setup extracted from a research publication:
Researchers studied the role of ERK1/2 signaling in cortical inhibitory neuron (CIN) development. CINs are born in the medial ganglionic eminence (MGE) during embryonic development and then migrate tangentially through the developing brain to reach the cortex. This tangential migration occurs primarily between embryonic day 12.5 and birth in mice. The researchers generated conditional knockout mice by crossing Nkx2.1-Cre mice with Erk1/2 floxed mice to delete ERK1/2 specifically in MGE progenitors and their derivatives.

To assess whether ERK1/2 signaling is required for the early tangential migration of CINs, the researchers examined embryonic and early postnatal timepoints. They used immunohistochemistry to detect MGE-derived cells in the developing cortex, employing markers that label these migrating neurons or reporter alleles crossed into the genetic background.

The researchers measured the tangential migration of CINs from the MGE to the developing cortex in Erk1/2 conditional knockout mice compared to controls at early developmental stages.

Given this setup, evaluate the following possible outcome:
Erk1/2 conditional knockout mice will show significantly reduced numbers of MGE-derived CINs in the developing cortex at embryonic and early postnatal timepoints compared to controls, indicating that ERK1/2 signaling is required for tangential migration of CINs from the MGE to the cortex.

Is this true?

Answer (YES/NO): NO